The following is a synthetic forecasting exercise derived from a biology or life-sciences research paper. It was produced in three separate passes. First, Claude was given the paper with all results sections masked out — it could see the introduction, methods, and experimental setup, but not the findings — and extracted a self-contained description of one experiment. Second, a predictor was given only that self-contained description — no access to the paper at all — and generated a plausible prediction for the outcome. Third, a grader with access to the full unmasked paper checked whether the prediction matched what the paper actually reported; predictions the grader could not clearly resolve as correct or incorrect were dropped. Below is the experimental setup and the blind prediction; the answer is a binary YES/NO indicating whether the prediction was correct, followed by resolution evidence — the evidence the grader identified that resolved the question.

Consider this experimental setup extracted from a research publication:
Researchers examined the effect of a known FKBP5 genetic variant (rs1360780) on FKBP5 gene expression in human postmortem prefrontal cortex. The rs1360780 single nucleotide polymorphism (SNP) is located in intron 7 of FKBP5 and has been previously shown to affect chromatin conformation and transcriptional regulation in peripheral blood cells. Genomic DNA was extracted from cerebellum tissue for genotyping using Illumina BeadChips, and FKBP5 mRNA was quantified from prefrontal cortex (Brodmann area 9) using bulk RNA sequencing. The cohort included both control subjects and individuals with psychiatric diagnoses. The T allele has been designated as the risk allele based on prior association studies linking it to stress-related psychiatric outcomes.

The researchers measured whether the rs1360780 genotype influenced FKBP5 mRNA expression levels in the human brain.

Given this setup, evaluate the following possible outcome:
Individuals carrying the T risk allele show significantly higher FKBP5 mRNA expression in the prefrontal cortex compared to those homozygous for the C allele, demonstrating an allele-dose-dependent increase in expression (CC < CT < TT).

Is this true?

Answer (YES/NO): NO